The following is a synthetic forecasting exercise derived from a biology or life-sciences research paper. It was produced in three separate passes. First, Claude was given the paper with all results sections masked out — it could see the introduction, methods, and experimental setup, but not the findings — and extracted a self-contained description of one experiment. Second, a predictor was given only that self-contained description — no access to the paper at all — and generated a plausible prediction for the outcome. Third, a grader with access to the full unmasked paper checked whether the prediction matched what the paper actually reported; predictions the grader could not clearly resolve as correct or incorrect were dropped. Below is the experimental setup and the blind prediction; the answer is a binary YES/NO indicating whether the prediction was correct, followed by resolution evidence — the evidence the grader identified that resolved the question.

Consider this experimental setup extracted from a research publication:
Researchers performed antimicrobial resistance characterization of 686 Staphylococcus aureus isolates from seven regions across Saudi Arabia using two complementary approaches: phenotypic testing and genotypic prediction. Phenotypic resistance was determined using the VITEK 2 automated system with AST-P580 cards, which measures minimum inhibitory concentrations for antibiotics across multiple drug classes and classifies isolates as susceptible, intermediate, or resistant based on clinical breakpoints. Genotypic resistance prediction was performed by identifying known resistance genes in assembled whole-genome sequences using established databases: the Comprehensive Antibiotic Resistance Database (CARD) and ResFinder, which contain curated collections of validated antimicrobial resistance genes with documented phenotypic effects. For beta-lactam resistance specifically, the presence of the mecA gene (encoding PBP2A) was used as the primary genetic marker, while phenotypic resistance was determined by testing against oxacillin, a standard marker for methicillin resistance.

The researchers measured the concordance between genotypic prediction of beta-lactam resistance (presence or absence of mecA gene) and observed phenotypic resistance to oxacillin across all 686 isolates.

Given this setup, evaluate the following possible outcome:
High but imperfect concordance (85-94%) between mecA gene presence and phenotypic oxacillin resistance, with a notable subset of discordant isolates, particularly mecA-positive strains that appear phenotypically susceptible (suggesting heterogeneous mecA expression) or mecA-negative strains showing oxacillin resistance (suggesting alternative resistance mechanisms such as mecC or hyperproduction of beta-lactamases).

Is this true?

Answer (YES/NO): YES